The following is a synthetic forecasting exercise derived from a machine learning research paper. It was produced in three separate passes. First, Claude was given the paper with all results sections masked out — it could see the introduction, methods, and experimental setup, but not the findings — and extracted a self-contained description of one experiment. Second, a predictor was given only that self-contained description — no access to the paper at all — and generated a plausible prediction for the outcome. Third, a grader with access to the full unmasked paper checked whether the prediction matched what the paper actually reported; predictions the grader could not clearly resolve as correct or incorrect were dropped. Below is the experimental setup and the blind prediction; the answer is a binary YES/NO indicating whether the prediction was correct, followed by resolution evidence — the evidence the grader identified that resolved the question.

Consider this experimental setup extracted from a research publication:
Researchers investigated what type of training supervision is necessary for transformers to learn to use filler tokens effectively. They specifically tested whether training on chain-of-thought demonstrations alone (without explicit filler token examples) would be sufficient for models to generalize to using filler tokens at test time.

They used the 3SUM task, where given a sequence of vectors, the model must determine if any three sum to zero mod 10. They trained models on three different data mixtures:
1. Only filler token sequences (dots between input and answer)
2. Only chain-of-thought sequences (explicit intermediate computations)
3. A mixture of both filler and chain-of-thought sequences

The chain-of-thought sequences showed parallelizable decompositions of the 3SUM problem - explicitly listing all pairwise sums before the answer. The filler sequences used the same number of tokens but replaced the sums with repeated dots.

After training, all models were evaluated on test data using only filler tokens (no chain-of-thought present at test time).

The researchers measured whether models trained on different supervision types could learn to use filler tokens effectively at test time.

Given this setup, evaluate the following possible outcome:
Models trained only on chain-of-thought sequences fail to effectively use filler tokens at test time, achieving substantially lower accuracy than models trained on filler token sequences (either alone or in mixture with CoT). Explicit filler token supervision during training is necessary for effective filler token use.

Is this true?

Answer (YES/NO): NO